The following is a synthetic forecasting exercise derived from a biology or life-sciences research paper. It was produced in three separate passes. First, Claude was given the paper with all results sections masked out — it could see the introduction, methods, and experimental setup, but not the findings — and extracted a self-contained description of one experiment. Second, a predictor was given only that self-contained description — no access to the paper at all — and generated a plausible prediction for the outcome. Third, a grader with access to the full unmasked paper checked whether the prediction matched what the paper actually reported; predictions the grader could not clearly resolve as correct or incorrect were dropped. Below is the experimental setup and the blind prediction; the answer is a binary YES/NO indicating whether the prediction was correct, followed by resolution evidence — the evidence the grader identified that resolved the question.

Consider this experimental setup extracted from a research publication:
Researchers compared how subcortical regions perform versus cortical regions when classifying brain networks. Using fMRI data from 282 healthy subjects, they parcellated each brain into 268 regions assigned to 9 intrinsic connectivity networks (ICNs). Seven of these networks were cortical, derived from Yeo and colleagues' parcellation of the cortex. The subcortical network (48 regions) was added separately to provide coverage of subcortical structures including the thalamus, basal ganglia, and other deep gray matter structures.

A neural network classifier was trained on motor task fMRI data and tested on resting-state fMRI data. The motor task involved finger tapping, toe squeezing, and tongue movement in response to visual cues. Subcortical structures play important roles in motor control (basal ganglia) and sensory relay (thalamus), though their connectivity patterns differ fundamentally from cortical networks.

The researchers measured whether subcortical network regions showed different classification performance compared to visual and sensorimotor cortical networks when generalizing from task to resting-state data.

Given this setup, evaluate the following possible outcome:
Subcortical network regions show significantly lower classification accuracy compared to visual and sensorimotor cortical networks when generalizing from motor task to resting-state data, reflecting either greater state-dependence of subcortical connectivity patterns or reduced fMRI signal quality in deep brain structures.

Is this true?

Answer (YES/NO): YES